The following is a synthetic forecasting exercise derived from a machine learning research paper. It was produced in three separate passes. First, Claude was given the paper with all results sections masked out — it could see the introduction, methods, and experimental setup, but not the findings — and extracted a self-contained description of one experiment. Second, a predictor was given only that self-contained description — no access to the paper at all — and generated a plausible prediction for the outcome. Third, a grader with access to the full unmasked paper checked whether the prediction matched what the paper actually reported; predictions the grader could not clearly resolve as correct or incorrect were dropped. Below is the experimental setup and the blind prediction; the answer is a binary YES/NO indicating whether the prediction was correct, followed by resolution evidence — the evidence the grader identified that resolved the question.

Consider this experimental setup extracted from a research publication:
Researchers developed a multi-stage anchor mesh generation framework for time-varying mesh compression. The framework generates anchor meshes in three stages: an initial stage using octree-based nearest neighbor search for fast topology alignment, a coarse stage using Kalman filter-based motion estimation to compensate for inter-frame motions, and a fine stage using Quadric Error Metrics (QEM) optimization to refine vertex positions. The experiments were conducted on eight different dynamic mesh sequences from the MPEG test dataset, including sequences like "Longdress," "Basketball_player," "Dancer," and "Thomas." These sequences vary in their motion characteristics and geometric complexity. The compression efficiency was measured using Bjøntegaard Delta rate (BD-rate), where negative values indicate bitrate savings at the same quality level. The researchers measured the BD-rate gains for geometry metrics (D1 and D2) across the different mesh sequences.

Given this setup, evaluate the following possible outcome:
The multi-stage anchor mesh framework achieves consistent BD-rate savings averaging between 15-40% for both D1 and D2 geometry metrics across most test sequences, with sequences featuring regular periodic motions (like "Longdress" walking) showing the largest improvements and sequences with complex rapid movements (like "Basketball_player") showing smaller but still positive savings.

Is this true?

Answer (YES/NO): NO